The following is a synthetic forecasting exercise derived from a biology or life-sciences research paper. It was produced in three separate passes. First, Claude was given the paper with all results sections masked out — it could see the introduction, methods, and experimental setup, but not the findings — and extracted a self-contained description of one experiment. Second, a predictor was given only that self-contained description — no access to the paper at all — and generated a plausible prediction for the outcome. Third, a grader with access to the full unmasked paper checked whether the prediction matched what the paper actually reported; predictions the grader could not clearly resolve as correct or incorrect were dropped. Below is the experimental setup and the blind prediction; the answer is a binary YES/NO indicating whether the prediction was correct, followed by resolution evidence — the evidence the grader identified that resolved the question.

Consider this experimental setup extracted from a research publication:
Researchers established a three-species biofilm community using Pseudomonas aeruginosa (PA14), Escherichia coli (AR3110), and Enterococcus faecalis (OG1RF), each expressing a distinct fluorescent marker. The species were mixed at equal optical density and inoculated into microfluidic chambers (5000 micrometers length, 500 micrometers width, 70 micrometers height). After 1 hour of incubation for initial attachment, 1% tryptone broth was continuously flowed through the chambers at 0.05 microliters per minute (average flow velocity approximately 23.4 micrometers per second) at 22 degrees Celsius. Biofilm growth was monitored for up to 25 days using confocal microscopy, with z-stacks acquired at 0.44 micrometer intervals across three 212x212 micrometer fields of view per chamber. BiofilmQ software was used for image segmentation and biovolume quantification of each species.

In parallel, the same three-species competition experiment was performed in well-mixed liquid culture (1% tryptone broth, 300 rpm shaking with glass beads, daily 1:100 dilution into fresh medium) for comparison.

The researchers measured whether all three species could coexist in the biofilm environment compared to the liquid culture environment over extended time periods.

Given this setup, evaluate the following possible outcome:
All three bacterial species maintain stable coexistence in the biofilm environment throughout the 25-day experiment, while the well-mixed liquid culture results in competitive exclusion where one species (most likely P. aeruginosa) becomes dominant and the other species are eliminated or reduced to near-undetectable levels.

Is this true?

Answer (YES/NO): YES